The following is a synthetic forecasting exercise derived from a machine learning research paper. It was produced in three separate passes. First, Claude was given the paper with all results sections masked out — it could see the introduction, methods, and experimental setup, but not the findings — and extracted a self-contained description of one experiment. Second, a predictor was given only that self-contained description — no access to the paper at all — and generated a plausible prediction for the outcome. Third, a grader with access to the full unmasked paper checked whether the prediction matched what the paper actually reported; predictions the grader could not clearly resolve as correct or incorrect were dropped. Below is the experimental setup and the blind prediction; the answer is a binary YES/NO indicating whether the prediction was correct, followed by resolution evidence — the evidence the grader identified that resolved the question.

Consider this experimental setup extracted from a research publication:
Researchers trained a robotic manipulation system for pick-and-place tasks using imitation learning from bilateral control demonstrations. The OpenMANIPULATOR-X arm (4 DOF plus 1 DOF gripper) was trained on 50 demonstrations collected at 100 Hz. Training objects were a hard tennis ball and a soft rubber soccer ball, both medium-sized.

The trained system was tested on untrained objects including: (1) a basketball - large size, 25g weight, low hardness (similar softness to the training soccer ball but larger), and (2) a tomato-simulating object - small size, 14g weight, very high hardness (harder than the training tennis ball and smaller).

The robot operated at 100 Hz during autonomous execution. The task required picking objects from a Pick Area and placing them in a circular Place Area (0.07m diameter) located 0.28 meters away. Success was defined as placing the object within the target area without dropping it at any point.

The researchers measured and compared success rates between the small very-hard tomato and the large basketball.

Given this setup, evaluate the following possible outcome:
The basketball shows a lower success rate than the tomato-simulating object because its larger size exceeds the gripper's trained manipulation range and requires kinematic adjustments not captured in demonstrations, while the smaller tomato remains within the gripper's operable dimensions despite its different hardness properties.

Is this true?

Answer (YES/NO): YES